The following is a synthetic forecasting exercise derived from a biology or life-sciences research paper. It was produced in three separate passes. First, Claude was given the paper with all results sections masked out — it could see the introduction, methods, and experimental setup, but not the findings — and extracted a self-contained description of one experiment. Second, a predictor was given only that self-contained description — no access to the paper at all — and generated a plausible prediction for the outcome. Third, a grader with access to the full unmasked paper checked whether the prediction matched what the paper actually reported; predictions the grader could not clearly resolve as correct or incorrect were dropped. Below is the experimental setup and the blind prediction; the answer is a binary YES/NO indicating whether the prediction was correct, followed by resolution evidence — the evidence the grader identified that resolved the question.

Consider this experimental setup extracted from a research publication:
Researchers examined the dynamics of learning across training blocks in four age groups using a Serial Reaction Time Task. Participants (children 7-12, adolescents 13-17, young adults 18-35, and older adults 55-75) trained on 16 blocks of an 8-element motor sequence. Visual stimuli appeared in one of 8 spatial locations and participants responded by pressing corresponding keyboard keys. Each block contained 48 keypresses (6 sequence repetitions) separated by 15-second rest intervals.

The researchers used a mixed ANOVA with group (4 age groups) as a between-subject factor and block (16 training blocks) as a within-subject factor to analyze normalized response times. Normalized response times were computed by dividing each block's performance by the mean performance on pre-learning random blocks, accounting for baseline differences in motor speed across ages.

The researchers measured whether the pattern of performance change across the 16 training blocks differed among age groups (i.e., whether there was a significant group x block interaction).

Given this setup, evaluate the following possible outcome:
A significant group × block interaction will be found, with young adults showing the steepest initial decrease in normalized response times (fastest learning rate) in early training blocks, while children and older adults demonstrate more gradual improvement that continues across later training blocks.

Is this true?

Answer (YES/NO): NO